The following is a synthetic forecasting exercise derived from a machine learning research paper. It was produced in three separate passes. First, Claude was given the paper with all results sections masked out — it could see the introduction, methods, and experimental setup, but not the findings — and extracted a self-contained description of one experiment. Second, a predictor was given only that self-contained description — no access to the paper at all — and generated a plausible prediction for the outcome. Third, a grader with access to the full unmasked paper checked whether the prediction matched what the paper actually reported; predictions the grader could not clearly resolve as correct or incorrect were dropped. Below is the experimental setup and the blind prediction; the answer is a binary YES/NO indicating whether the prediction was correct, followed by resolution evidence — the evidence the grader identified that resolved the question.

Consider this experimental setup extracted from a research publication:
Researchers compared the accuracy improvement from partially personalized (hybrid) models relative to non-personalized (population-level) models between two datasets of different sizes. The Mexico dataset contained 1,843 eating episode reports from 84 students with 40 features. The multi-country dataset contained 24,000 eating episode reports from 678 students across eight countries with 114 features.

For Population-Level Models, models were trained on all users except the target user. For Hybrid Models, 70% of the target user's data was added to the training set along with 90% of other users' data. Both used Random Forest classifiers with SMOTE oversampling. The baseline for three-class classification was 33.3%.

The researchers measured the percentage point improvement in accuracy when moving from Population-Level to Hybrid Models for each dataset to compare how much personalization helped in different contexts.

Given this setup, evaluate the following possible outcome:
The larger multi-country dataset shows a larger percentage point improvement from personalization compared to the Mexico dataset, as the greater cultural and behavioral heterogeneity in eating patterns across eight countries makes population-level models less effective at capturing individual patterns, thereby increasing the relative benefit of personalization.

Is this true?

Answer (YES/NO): NO